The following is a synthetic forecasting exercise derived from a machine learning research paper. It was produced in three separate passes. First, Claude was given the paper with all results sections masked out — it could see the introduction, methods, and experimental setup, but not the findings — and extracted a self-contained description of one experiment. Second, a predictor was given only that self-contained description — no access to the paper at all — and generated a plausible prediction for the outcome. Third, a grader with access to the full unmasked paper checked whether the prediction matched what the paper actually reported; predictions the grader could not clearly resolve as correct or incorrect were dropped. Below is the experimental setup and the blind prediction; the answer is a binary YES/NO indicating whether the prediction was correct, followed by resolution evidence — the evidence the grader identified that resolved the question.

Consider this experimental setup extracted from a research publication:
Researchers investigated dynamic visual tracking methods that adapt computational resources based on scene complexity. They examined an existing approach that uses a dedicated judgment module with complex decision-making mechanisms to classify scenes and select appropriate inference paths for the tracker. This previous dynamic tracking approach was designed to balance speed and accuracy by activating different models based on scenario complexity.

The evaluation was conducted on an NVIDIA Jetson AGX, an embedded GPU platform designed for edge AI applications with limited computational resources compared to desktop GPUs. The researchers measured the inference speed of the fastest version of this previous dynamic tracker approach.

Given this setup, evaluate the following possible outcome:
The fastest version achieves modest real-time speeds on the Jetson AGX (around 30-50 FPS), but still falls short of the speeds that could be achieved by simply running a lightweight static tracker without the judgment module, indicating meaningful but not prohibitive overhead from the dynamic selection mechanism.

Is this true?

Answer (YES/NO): NO